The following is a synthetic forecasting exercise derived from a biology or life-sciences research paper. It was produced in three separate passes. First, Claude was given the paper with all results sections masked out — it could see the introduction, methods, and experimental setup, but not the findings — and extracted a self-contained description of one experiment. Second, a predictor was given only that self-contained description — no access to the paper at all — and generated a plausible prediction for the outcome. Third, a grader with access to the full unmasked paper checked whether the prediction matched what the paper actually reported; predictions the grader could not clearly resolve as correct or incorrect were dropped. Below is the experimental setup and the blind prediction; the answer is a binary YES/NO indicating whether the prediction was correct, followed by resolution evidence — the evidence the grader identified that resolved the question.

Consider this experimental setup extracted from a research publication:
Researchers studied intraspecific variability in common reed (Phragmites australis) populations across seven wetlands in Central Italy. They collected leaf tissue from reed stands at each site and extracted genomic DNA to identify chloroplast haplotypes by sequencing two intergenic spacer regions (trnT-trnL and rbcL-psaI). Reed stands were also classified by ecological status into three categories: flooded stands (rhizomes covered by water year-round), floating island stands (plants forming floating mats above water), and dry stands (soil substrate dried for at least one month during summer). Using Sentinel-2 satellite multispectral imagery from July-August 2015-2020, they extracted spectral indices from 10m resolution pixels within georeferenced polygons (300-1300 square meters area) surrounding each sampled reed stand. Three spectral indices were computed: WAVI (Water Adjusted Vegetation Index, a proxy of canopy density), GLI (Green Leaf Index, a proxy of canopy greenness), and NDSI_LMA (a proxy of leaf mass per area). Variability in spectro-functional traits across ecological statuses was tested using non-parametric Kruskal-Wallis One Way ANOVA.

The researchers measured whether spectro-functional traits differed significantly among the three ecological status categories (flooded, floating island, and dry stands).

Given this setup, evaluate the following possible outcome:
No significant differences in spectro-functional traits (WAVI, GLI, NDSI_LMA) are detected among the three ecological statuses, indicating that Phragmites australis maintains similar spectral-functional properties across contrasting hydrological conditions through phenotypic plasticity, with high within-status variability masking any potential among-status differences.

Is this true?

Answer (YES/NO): NO